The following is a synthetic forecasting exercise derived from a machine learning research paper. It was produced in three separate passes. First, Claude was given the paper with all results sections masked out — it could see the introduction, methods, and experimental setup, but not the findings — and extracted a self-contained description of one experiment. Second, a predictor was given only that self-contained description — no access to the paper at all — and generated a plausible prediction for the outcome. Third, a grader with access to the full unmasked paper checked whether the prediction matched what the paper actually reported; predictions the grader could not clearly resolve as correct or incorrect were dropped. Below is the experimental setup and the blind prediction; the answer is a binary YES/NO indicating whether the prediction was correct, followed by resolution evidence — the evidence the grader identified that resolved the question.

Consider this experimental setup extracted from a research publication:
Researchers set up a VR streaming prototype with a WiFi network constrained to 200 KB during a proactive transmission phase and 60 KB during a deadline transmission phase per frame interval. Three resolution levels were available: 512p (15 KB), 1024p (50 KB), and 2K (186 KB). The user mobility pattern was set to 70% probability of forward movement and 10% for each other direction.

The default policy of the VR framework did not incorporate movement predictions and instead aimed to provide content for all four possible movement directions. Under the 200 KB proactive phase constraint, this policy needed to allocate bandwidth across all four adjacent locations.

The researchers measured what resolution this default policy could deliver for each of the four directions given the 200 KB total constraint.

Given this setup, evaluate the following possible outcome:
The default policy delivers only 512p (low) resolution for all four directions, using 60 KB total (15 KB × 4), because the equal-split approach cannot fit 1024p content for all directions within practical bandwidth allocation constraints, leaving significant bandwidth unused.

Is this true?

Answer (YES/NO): NO